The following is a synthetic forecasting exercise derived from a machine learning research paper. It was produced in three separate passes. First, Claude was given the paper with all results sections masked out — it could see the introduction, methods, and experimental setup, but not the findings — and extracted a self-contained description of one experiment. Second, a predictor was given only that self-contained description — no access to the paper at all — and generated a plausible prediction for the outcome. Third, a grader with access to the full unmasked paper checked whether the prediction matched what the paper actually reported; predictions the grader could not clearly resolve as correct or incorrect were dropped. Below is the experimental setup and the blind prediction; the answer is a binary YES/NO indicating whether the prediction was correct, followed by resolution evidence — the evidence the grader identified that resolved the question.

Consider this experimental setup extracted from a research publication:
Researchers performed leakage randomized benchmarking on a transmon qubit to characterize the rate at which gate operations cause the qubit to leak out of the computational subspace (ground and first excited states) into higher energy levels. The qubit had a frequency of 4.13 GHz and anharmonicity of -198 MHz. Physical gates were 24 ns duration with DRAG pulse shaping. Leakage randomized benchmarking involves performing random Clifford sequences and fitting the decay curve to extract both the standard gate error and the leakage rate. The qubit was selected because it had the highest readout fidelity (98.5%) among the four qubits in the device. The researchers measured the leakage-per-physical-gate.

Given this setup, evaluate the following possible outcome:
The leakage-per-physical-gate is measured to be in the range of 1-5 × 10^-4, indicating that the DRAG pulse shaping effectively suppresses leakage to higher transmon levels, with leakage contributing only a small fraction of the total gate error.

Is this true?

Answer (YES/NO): NO